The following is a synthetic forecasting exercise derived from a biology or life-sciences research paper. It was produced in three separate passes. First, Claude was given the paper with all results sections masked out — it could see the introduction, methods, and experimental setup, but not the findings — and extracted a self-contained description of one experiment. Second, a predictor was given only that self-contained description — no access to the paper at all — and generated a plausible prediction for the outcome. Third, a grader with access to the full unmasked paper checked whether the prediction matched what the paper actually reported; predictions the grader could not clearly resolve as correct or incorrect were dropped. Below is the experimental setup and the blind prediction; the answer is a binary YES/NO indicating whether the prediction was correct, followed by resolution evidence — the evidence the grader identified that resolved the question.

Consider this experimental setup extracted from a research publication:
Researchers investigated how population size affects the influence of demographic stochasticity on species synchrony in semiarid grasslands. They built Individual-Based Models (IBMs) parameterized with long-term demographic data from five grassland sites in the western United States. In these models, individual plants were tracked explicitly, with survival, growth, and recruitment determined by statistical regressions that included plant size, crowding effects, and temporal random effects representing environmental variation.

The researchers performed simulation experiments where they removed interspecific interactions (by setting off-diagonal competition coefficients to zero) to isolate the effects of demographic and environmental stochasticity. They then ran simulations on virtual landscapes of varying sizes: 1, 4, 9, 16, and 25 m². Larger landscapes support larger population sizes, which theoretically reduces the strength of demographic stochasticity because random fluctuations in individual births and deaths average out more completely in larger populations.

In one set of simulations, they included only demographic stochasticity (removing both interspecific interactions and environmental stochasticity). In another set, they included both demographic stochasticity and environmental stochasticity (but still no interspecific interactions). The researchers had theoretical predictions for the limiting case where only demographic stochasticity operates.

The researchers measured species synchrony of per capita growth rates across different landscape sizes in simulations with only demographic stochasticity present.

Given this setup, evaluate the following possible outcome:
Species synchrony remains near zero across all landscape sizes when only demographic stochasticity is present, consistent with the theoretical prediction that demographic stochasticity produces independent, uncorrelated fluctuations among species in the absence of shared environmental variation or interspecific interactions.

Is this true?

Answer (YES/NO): NO